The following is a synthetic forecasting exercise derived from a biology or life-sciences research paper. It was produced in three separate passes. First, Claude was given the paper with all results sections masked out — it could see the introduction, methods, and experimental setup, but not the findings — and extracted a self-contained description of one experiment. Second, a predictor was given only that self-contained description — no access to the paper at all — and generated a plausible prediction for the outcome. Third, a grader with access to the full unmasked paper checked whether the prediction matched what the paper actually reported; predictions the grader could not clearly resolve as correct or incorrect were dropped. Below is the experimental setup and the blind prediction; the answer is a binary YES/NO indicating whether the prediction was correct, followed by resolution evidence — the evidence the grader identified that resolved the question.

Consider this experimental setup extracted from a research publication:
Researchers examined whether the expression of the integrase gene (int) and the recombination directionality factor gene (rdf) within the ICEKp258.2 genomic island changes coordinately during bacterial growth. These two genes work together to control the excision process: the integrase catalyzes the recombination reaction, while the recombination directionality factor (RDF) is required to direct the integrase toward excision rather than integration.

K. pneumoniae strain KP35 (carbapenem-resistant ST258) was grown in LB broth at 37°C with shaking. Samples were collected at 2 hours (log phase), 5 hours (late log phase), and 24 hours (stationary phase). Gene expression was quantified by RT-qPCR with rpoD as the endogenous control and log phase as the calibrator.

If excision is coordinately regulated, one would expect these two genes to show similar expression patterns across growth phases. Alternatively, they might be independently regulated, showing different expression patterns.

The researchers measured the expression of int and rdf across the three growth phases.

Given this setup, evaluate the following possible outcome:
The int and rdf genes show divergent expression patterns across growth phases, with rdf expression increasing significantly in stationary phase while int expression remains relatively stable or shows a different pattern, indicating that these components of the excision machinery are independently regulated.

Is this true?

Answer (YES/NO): NO